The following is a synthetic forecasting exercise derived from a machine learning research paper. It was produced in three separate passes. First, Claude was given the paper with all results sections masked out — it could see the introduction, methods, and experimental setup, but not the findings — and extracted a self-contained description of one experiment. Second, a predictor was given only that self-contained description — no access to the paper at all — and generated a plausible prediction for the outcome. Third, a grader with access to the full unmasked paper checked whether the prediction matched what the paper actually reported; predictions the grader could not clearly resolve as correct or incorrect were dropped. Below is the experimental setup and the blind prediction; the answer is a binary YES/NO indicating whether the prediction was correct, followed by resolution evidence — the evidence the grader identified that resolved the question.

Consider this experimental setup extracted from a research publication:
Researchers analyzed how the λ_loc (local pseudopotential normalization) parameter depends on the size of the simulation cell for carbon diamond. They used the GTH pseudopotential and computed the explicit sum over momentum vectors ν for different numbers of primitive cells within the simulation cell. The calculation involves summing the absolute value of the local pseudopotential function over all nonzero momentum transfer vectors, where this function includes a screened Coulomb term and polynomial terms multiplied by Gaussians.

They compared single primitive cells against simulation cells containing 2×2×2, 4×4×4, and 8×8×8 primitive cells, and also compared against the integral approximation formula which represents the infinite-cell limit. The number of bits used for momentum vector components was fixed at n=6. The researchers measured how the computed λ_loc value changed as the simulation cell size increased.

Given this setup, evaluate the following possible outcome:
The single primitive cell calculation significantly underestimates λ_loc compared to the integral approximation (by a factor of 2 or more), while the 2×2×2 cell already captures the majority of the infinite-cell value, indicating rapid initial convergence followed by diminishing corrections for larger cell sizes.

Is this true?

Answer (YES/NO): NO